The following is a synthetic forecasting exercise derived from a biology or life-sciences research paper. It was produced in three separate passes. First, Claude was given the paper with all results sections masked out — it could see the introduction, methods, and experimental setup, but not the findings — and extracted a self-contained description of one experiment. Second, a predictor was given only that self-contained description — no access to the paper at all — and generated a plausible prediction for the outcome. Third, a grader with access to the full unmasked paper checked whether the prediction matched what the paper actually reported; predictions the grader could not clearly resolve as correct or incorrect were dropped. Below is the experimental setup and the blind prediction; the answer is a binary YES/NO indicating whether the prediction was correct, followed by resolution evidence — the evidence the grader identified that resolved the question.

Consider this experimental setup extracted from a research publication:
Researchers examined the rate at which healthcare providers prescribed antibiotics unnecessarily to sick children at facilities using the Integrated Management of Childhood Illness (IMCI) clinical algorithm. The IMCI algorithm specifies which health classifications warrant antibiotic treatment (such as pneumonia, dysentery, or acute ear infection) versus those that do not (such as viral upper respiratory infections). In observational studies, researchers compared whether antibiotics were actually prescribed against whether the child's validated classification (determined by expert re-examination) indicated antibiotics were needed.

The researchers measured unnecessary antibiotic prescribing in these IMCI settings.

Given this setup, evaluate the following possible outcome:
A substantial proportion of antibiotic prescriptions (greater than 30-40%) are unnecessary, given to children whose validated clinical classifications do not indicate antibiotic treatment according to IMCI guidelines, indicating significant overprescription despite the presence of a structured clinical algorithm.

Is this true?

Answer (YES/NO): NO